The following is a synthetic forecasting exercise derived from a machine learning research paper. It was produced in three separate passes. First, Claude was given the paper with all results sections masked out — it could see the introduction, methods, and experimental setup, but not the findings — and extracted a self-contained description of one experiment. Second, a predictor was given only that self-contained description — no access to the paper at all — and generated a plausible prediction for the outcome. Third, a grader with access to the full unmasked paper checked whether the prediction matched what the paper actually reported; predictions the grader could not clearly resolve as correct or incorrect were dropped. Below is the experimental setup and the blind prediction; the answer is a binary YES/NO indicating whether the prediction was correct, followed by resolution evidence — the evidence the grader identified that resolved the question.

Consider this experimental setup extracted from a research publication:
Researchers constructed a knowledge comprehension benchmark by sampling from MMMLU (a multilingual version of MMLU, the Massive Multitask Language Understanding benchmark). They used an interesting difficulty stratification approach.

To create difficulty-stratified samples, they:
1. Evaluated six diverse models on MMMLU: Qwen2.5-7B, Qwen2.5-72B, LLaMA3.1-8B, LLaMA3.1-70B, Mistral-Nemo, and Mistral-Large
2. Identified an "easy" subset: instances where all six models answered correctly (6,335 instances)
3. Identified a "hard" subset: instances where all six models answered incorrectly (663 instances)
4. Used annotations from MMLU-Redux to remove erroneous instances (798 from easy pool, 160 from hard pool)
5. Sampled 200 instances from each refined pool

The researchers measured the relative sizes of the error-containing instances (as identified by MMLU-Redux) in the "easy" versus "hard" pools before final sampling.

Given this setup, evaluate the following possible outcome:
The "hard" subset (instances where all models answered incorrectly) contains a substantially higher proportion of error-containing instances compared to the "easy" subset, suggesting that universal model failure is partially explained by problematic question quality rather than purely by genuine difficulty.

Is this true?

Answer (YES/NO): YES